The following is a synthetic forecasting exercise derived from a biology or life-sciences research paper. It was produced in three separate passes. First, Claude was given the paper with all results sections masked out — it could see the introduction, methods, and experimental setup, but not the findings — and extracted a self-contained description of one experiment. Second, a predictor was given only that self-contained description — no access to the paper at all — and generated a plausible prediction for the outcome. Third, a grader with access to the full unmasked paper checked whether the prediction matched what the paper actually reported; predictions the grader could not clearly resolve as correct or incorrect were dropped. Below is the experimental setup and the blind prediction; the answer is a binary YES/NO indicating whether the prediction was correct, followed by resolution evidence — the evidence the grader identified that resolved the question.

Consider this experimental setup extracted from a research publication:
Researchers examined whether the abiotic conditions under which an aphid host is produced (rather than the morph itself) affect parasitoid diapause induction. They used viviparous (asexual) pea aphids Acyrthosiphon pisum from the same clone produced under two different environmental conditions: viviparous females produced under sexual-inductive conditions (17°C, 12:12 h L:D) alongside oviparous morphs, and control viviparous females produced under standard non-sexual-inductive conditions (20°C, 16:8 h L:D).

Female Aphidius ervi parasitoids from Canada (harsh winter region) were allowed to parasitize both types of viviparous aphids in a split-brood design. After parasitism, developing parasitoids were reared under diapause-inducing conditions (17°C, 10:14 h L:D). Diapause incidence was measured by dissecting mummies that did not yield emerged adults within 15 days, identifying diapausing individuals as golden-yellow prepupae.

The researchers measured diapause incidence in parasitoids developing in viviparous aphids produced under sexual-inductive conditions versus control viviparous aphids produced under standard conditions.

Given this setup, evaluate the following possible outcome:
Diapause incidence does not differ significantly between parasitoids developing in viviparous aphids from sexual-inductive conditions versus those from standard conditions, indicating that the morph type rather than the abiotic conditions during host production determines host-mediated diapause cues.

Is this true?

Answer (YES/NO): YES